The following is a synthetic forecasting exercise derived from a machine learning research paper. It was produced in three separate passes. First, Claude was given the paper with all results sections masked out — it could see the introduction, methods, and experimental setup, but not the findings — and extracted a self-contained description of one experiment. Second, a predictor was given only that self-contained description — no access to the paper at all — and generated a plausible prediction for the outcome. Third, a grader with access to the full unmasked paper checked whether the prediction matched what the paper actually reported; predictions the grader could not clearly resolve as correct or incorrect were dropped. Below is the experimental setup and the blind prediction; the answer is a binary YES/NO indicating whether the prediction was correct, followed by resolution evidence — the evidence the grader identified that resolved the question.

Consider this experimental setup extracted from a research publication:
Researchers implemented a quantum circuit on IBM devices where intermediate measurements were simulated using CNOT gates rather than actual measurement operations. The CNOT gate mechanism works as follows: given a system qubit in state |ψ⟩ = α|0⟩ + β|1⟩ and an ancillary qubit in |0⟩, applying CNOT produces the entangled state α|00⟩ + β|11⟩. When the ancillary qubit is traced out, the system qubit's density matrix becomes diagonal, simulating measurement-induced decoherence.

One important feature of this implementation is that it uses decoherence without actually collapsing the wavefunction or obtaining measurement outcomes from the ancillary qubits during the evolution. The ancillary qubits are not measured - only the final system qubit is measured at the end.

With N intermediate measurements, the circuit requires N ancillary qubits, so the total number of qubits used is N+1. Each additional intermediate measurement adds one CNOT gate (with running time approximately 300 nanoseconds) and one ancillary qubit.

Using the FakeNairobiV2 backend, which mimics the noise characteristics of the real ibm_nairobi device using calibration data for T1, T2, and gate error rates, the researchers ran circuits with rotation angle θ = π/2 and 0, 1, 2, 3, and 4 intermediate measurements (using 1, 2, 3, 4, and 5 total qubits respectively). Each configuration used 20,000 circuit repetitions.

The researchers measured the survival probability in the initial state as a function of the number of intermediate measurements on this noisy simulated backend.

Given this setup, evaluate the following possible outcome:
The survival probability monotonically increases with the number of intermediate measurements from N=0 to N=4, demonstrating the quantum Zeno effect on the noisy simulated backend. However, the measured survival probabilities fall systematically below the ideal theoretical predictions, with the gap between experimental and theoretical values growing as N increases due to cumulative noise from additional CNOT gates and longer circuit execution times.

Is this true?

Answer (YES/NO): YES